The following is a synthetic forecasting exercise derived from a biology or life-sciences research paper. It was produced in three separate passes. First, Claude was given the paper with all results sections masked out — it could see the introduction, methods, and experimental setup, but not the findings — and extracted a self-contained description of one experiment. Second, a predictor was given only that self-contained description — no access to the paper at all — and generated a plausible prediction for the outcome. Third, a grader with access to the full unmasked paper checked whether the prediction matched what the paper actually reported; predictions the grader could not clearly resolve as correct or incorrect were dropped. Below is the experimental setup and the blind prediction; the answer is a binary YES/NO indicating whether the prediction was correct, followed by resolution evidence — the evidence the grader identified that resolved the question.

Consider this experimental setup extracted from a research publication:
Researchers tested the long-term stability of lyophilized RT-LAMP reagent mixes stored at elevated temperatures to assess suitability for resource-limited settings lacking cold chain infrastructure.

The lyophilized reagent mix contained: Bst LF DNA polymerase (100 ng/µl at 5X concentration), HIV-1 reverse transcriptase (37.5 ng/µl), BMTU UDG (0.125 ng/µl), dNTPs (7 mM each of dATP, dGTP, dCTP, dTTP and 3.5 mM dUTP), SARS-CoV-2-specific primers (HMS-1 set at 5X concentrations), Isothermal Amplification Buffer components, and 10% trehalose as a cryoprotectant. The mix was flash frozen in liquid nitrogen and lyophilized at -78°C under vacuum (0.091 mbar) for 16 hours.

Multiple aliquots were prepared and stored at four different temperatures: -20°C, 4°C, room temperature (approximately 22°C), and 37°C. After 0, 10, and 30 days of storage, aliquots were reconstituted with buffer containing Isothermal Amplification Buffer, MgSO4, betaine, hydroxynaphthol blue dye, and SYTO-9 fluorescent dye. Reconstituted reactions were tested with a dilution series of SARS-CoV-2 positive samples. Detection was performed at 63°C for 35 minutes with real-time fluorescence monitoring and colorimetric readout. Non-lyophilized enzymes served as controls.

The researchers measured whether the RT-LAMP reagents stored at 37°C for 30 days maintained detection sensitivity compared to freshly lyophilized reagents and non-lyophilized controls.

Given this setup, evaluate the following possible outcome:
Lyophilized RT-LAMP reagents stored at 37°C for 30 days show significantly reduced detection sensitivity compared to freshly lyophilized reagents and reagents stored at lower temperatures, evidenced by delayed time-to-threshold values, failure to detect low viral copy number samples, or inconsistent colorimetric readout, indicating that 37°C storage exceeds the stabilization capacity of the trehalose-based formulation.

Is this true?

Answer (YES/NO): NO